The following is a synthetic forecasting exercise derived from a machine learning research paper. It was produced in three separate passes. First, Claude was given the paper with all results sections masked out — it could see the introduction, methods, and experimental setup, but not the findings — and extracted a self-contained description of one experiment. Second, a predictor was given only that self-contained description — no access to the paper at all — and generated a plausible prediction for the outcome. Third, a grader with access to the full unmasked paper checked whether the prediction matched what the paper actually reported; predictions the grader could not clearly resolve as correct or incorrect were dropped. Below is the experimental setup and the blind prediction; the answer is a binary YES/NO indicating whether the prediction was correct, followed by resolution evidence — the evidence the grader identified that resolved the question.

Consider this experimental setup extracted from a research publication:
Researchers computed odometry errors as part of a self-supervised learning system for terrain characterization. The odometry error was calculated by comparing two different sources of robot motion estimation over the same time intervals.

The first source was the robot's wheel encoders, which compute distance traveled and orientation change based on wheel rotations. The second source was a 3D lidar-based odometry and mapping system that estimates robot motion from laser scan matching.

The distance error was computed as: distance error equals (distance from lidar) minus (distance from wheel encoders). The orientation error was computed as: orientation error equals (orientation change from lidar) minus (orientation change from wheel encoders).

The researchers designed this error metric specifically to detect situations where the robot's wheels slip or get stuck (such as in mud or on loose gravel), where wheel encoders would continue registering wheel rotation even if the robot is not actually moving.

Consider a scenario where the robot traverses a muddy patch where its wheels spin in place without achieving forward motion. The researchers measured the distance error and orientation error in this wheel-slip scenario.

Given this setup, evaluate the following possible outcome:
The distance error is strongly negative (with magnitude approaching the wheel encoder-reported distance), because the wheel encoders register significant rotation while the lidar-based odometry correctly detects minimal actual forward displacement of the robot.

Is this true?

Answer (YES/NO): YES